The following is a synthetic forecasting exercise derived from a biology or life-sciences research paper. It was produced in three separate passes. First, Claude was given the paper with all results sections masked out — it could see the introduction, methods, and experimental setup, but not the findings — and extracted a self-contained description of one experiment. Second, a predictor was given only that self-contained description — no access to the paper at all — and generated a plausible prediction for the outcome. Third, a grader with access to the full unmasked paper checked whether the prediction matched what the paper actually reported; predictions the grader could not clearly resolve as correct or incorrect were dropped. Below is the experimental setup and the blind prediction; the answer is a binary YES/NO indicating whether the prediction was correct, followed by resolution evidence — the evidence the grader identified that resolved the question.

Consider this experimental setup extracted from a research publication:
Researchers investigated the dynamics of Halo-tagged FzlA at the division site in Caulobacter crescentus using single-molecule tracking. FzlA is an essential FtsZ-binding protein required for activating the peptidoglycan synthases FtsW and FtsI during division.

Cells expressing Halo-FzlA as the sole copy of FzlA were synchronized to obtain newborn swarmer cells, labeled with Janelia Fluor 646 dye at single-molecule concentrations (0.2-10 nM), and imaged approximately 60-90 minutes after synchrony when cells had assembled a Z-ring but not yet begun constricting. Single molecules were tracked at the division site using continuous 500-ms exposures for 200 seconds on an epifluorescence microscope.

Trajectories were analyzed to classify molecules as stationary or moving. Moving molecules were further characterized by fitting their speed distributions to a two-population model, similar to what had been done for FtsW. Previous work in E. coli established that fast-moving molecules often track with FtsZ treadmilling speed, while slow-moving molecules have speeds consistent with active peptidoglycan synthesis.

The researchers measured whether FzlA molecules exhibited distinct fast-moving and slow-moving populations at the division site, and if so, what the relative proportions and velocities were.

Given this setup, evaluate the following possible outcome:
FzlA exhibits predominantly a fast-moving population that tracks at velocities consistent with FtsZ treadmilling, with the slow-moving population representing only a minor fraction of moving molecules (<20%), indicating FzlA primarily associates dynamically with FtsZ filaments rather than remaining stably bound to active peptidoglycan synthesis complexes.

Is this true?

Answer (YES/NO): NO